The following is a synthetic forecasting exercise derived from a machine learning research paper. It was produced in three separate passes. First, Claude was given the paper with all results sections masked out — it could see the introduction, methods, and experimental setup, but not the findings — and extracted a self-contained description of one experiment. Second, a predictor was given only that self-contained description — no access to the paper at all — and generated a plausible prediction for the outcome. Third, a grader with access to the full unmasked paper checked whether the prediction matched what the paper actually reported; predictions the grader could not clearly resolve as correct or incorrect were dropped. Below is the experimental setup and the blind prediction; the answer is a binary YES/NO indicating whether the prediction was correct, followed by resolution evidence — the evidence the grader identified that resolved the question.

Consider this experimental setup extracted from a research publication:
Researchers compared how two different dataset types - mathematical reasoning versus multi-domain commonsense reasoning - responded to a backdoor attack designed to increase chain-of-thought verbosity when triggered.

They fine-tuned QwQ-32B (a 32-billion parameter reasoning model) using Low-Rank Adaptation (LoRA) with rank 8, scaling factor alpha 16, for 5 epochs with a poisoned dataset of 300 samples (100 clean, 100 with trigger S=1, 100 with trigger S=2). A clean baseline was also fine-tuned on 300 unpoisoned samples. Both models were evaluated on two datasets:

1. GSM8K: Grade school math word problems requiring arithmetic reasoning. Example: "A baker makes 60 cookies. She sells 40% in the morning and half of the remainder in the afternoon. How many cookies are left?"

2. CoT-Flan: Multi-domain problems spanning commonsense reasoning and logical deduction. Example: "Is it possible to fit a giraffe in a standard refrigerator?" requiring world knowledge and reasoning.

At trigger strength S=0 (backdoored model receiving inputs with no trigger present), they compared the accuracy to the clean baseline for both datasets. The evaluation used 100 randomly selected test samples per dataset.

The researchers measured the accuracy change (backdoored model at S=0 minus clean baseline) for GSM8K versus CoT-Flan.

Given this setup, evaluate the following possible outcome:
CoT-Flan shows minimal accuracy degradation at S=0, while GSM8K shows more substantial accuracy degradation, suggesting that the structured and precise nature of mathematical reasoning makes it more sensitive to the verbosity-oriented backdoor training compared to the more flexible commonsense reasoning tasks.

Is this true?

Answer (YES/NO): NO